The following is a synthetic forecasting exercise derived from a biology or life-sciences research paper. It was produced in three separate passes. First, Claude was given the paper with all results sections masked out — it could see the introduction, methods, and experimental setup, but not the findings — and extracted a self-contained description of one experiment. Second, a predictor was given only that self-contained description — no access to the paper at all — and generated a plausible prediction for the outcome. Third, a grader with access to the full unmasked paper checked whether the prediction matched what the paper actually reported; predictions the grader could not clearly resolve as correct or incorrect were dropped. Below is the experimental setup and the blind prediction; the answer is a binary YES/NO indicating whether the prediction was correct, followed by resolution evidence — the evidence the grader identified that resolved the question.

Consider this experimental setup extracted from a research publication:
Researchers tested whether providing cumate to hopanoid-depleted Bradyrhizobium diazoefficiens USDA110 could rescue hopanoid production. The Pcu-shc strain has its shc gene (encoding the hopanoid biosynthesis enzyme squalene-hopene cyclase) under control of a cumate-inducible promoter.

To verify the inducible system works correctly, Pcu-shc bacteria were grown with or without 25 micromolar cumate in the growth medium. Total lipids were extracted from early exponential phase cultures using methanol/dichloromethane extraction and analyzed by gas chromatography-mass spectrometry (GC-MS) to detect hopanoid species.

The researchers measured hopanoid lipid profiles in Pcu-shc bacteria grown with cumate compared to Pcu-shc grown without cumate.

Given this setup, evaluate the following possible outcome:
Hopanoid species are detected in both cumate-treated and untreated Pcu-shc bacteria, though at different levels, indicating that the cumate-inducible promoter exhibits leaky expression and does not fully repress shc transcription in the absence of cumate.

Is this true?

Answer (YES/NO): NO